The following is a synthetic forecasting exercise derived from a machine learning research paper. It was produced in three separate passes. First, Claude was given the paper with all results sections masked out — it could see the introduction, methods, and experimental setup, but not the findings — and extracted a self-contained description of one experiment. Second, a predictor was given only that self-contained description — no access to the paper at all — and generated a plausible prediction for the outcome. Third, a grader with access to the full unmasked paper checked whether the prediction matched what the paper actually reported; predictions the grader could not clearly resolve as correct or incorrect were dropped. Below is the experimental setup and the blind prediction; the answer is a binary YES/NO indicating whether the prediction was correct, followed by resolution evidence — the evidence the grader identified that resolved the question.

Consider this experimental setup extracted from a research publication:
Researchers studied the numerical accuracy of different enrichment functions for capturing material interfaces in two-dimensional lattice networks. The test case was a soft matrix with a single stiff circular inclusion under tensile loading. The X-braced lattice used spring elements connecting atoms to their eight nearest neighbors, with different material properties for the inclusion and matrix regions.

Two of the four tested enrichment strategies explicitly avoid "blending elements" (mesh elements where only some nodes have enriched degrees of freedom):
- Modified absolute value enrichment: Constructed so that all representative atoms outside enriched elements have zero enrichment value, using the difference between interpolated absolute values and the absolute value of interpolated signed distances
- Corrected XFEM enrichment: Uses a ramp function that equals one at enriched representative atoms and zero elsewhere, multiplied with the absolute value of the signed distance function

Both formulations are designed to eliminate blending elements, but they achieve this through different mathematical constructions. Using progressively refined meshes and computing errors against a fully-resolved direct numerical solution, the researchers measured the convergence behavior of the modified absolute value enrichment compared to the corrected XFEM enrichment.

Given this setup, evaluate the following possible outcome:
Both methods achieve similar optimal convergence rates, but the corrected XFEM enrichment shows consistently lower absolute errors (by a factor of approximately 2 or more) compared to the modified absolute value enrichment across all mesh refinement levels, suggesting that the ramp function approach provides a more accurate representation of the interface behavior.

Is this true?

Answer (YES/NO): NO